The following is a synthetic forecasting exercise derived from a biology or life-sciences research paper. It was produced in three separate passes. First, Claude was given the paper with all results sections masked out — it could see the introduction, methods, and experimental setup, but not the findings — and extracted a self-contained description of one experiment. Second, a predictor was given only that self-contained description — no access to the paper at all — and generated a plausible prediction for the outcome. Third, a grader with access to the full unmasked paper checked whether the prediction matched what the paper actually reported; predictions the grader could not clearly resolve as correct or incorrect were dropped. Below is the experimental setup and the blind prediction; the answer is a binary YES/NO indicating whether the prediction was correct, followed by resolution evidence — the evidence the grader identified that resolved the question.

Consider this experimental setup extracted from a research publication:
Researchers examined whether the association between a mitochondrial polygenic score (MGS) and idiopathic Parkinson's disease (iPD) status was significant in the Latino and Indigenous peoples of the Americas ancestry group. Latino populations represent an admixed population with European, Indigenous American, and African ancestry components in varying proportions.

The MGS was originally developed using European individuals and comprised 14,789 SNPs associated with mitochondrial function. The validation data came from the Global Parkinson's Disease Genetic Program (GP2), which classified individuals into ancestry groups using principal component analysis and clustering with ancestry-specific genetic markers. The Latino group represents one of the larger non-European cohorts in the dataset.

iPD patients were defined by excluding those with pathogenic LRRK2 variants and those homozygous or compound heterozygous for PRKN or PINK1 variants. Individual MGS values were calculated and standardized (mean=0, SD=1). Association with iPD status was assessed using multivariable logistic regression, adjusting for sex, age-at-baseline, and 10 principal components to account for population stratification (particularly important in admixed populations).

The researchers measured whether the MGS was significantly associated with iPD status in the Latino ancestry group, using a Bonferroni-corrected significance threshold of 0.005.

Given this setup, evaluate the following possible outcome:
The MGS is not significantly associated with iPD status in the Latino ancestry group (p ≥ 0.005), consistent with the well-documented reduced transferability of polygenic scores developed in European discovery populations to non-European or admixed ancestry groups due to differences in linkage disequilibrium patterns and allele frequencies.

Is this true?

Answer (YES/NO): YES